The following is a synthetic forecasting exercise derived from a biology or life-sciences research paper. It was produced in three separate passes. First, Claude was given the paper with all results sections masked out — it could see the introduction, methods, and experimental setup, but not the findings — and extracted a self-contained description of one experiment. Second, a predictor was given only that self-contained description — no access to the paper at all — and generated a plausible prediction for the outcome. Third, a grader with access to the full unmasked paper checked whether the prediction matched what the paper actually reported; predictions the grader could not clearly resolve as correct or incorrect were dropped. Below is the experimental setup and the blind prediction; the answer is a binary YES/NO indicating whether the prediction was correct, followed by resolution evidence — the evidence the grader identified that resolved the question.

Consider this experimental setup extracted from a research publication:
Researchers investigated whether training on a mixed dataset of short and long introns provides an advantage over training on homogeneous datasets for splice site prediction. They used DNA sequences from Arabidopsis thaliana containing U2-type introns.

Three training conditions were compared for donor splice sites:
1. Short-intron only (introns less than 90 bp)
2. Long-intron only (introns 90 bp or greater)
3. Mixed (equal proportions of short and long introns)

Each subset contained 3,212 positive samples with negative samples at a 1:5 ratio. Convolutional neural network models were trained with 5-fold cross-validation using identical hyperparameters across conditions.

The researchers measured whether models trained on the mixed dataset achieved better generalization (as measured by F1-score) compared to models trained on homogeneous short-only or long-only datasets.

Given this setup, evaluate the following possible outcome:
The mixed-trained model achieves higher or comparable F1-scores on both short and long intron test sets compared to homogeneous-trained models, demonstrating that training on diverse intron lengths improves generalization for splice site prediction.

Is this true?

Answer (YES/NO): NO